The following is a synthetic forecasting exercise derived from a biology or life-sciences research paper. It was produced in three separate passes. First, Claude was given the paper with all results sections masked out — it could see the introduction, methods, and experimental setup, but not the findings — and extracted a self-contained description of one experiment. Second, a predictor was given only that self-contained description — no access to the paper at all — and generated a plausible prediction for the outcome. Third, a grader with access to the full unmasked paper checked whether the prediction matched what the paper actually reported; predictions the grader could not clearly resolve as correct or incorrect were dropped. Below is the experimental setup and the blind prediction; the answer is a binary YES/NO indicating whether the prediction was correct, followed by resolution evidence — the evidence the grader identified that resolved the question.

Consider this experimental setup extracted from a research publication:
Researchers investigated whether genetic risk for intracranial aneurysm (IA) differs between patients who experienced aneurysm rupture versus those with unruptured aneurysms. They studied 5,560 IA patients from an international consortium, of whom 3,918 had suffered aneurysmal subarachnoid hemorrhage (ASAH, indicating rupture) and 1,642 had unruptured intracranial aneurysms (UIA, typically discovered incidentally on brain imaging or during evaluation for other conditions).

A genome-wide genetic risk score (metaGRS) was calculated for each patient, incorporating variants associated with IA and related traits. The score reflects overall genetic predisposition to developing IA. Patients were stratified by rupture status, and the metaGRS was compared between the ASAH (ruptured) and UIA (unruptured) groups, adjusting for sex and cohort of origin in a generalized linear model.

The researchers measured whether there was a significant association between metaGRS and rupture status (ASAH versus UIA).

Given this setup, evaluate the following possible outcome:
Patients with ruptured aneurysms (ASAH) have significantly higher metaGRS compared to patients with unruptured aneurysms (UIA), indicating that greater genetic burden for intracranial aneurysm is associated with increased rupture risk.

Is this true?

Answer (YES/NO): NO